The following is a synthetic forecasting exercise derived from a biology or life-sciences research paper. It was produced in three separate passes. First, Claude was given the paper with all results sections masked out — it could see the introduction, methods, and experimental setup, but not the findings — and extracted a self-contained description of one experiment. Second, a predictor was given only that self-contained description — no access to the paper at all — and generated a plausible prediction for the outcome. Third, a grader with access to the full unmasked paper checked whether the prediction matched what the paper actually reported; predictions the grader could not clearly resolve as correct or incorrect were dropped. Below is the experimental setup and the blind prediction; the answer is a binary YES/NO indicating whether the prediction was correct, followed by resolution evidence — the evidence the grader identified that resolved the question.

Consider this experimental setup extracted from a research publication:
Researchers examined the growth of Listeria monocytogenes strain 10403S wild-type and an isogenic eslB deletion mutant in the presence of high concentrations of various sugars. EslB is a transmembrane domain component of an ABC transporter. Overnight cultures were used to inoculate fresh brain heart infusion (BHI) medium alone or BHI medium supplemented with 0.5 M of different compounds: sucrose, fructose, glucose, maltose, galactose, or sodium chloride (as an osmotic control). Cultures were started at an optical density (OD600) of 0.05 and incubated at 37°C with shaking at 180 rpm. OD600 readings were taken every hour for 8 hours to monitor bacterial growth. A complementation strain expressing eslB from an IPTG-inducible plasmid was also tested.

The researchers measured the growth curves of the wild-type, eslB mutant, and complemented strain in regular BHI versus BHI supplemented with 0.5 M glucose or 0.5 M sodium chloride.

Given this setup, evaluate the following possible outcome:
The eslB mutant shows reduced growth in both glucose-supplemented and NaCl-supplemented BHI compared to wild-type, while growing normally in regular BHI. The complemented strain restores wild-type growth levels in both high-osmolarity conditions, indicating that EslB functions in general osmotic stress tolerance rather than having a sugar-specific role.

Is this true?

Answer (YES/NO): NO